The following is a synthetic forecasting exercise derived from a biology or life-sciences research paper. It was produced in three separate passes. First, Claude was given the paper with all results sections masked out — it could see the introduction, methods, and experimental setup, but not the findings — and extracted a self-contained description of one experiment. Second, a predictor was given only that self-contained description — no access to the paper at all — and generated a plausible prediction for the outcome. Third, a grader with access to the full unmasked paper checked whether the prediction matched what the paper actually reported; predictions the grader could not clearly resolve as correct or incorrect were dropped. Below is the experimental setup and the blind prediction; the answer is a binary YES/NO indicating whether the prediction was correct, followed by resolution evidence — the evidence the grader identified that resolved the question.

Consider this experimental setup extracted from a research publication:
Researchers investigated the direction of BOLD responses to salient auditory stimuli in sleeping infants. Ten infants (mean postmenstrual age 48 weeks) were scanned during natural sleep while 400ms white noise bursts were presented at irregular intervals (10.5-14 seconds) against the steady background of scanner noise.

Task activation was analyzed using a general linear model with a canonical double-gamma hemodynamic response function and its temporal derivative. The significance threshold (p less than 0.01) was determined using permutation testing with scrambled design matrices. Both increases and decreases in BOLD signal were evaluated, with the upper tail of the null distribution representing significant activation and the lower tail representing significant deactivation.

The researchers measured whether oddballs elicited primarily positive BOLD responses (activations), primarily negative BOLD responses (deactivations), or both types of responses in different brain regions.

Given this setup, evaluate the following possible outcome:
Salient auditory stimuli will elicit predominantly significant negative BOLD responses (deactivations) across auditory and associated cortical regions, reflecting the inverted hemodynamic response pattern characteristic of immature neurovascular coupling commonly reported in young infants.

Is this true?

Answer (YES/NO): NO